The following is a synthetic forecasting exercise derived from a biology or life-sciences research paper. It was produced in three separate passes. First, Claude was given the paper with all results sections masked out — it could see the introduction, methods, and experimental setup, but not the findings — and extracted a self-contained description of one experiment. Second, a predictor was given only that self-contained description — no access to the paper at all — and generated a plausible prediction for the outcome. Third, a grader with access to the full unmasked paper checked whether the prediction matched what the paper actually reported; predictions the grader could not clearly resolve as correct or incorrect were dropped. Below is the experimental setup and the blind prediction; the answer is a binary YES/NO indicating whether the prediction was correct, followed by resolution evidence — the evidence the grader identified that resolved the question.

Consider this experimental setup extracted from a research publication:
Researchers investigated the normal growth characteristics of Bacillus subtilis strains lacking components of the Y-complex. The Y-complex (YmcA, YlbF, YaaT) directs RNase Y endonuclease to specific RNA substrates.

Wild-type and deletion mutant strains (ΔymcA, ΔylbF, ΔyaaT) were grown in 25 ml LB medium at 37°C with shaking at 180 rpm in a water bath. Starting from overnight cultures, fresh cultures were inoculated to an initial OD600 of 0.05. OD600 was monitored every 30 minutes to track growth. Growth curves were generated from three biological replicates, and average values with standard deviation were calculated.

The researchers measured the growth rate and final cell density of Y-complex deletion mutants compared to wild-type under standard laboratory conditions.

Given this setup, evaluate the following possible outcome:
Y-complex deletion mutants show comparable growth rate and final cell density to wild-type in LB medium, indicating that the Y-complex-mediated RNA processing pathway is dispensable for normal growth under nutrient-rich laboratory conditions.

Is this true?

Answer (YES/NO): NO